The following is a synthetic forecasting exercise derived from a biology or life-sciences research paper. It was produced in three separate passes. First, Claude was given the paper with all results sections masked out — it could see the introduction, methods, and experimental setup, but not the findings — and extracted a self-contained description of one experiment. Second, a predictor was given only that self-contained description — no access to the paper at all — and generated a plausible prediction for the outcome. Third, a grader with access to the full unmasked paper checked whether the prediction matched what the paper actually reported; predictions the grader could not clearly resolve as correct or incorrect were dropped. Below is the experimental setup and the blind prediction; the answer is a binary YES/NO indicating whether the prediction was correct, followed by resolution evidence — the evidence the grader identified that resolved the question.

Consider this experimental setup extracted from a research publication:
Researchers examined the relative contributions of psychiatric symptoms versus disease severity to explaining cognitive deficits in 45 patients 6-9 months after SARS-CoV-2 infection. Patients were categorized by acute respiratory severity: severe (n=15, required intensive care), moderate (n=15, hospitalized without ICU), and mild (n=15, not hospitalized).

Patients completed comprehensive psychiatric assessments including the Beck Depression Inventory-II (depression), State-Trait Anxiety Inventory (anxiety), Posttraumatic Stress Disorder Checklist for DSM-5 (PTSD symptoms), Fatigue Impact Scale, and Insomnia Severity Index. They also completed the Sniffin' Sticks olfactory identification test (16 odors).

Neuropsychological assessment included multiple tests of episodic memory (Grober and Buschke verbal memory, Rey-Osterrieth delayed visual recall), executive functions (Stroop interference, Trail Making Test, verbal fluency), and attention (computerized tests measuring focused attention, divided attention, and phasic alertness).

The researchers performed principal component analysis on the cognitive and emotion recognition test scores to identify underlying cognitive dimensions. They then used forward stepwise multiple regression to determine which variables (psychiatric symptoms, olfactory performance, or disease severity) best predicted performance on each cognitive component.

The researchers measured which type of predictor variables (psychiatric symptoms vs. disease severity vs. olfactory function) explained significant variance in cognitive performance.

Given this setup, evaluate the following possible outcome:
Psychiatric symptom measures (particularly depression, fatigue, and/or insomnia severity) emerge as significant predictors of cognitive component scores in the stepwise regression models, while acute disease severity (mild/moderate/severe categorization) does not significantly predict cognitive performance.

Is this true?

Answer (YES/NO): NO